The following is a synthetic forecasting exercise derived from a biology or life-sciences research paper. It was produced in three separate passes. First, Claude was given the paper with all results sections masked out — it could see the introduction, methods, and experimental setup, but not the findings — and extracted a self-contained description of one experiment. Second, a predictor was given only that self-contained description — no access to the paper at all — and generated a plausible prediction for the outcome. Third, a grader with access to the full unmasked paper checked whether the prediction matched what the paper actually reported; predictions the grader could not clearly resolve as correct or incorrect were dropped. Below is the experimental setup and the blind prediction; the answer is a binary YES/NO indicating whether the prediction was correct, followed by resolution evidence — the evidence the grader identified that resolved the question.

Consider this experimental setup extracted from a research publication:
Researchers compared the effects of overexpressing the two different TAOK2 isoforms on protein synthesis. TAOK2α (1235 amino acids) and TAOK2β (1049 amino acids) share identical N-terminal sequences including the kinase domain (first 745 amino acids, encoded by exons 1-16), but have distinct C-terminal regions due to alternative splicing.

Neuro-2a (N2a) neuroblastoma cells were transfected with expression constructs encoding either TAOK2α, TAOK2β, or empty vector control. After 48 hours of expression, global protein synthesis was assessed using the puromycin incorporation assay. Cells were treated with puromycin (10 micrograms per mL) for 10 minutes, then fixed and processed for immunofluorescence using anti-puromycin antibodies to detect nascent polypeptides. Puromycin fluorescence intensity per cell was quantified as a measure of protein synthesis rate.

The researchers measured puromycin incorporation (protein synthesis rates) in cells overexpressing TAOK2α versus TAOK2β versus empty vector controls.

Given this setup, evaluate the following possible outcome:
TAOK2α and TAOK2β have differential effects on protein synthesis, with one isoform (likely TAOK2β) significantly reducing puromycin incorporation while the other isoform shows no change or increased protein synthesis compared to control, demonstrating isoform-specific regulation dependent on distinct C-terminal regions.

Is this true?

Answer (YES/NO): YES